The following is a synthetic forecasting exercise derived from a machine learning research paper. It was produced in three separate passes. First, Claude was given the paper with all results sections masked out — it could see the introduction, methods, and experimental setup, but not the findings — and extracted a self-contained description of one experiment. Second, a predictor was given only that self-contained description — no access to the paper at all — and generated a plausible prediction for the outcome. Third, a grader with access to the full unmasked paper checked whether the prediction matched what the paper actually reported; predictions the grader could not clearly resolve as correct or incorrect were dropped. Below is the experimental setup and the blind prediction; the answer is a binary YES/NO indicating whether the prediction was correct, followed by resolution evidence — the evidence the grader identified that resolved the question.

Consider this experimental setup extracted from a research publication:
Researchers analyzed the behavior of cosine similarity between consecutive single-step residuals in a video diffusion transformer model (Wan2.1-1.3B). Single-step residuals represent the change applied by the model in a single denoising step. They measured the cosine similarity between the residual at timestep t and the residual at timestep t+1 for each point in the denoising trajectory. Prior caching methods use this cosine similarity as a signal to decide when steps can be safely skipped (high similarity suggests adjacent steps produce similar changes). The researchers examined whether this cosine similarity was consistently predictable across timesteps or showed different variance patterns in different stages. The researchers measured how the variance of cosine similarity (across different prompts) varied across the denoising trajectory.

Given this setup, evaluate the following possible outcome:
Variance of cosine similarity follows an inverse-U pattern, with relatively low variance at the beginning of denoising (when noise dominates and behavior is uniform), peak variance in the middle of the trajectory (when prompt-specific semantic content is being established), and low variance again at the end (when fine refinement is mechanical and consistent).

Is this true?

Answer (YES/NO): NO